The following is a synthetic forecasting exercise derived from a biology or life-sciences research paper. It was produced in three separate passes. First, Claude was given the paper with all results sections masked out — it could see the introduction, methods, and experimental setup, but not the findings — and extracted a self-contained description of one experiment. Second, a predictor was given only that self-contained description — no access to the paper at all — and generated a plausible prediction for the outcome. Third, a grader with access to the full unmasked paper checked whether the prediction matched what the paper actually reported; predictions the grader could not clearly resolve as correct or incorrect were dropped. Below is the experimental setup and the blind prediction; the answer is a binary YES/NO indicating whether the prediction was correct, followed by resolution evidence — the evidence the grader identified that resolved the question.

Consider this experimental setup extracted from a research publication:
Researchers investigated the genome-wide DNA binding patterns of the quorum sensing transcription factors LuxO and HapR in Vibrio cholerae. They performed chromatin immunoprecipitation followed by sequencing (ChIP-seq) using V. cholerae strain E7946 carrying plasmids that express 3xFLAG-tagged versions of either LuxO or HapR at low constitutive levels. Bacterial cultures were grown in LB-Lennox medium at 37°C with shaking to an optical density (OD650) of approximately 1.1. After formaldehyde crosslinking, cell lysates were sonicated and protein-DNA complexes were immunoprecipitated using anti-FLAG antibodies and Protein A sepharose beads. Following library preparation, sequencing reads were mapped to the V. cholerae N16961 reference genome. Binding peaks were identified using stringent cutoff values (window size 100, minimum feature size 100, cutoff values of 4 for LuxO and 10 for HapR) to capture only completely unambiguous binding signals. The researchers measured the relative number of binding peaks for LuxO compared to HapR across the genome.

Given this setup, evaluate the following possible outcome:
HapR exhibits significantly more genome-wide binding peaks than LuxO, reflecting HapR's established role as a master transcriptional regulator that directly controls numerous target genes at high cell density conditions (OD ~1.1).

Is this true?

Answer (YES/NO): YES